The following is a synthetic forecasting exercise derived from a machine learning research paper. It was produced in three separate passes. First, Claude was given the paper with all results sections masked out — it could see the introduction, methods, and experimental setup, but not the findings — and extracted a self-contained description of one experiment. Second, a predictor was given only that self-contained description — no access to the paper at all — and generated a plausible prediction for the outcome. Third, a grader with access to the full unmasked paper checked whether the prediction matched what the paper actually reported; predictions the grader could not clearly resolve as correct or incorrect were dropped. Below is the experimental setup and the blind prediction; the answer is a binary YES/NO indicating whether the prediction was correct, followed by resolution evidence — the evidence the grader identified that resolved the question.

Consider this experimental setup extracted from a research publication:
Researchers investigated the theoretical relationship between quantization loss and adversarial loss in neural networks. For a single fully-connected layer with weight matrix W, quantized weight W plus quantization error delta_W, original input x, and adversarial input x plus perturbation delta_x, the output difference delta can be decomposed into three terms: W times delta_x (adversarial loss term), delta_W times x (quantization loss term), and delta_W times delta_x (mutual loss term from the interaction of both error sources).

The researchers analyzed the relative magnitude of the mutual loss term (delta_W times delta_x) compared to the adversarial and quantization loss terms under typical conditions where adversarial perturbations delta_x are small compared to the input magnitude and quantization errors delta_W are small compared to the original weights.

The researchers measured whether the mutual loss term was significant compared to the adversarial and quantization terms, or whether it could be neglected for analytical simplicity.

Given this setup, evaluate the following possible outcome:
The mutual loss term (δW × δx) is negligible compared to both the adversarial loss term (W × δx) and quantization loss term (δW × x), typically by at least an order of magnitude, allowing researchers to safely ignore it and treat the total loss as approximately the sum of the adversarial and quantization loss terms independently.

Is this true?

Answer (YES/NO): YES